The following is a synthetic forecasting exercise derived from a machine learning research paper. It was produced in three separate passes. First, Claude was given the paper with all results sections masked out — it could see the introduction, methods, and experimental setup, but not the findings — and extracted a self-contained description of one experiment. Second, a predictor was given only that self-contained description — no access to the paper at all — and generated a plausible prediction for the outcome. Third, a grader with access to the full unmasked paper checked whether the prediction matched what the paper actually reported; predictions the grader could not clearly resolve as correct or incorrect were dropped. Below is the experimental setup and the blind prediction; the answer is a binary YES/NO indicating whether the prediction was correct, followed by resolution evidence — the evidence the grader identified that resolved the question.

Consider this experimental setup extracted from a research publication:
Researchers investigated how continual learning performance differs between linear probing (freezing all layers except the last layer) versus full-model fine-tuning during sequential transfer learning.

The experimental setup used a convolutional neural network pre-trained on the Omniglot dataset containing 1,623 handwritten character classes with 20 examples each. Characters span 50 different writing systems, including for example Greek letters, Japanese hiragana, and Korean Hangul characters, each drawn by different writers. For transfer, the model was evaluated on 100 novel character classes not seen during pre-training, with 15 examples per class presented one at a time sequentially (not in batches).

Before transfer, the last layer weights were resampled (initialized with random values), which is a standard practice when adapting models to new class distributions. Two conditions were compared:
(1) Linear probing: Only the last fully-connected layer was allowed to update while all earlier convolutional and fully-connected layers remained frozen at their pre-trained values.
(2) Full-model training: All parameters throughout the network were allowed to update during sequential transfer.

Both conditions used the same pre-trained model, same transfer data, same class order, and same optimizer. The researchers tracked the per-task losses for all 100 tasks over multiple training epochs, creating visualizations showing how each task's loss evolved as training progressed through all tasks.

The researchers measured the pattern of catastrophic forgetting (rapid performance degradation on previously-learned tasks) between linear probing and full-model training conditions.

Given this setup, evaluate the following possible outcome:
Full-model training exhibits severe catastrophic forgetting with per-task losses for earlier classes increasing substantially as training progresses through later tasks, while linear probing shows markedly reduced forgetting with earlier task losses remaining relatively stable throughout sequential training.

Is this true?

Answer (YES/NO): NO